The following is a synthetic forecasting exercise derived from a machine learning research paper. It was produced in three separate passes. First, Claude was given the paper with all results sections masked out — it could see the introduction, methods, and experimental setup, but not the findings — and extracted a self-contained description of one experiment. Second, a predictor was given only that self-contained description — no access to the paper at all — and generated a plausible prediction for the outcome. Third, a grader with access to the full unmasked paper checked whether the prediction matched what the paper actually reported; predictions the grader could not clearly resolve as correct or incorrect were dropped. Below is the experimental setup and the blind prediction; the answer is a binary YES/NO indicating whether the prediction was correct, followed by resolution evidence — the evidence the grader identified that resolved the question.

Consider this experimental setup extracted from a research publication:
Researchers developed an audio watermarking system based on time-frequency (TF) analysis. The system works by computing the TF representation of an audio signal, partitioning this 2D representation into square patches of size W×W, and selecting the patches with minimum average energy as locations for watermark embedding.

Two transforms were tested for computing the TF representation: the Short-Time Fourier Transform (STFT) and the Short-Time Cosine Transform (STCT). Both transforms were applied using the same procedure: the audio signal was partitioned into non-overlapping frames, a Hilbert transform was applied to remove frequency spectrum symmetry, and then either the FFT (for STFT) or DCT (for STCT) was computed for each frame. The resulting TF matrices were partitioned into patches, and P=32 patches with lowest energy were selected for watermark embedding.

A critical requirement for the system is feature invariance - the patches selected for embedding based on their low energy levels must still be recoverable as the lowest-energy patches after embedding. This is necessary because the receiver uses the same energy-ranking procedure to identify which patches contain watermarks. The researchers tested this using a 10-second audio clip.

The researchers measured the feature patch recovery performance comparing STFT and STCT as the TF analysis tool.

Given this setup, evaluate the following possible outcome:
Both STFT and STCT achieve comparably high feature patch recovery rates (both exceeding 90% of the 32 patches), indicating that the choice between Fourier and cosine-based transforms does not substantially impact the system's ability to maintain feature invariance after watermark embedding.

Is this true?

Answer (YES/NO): NO